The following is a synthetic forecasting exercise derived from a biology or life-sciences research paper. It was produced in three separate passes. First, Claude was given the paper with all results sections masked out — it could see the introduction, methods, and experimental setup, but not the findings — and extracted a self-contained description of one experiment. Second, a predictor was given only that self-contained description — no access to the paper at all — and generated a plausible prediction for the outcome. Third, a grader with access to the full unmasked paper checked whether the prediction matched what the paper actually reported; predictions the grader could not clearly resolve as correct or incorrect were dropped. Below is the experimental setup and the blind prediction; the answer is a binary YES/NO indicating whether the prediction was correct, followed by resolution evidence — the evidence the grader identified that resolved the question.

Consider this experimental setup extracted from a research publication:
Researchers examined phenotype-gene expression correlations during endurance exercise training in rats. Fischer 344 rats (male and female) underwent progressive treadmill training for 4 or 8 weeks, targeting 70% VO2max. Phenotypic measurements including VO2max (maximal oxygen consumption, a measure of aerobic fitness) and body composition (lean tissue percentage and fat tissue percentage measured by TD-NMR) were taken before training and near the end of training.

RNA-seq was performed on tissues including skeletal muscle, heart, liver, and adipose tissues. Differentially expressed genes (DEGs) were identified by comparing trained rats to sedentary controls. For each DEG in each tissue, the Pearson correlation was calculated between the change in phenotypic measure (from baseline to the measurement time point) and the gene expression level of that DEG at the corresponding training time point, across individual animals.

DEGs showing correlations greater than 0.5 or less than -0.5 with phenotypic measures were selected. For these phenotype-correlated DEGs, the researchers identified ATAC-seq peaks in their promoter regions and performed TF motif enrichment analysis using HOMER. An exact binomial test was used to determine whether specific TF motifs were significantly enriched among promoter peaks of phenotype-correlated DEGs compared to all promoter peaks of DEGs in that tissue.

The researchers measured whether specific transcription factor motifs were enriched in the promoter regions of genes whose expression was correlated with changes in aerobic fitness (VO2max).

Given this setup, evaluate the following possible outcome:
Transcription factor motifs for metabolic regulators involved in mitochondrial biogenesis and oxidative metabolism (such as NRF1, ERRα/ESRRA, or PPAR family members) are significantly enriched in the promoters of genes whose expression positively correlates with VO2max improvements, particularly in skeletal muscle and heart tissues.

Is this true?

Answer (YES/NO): NO